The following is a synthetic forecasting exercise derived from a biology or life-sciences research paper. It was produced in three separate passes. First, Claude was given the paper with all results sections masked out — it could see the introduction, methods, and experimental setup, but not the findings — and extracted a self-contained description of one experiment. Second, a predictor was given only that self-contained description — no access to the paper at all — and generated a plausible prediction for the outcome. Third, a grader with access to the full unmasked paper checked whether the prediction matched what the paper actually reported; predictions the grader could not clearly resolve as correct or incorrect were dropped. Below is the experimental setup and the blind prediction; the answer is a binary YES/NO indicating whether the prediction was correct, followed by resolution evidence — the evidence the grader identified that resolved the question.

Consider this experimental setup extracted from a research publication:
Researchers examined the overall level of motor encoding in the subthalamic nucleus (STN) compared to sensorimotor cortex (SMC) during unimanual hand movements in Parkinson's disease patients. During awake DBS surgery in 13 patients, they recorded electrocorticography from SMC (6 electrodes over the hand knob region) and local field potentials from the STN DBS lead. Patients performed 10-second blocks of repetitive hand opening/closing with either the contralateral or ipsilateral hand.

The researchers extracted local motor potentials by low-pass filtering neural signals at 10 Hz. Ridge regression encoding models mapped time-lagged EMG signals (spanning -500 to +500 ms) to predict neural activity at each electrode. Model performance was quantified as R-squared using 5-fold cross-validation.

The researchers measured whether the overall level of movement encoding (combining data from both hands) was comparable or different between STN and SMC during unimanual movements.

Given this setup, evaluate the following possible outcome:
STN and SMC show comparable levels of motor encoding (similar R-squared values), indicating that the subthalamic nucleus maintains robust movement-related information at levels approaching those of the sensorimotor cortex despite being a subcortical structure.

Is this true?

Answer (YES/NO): YES